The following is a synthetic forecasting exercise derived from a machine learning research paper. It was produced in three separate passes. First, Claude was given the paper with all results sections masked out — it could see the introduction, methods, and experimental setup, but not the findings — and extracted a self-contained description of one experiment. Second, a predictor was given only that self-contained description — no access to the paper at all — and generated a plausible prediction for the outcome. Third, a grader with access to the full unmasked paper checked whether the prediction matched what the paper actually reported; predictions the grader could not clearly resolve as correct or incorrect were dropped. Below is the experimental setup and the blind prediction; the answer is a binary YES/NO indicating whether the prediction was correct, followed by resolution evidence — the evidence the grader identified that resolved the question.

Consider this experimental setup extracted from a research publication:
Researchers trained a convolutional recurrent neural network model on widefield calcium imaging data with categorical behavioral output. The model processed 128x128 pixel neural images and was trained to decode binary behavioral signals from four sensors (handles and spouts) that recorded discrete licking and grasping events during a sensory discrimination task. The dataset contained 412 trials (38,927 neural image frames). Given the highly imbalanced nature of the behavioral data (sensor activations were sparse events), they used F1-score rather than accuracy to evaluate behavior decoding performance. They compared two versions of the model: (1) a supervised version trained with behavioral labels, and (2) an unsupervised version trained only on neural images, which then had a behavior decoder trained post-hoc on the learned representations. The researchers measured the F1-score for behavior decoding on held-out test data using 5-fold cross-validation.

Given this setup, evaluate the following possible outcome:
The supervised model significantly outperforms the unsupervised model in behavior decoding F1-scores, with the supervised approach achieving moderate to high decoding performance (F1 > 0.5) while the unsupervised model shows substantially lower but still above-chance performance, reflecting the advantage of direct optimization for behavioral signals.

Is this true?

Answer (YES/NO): NO